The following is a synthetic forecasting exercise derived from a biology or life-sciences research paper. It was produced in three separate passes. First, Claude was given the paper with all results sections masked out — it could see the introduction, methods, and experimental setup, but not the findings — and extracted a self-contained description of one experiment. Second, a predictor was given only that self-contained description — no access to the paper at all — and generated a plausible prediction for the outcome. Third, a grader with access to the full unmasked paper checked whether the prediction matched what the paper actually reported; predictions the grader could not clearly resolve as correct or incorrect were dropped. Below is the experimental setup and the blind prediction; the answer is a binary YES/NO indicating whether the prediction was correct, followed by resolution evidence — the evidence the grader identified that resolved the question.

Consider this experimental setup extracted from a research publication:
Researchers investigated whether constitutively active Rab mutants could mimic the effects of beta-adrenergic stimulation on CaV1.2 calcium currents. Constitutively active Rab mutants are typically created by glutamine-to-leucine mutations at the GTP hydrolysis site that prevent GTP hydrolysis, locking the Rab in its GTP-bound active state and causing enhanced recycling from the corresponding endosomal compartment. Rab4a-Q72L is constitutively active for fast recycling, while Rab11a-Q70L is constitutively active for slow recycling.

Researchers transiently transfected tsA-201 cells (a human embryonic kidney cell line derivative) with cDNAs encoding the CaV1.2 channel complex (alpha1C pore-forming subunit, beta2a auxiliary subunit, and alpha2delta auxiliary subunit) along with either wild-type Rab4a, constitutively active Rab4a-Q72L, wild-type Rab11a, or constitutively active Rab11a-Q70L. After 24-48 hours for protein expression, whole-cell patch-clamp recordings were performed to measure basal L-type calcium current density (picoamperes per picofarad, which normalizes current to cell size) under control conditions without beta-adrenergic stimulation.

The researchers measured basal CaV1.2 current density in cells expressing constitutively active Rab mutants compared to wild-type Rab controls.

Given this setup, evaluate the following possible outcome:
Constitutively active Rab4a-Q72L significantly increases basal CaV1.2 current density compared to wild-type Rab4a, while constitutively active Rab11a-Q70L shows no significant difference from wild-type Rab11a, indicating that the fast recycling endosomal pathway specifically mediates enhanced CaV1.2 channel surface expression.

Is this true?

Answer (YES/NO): NO